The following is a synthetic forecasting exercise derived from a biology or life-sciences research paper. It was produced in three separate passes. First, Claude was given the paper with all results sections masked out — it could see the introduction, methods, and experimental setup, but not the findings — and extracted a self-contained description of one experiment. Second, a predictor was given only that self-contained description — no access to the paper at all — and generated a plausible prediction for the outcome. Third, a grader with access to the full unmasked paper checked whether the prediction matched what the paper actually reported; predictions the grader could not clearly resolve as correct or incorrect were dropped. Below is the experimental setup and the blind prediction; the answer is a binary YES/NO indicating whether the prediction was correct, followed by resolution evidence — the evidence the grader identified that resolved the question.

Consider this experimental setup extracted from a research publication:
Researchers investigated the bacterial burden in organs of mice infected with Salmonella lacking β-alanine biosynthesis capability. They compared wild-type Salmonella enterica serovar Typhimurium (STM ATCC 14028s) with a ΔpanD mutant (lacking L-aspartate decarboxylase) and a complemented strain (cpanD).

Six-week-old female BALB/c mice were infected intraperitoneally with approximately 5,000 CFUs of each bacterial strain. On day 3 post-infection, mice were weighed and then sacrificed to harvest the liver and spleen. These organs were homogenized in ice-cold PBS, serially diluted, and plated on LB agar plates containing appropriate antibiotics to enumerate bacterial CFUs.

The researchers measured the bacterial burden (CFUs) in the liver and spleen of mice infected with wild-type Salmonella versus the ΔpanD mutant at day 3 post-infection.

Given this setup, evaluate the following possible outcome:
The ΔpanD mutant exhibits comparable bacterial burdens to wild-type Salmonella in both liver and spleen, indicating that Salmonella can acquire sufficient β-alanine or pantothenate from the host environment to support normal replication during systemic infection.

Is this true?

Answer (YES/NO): NO